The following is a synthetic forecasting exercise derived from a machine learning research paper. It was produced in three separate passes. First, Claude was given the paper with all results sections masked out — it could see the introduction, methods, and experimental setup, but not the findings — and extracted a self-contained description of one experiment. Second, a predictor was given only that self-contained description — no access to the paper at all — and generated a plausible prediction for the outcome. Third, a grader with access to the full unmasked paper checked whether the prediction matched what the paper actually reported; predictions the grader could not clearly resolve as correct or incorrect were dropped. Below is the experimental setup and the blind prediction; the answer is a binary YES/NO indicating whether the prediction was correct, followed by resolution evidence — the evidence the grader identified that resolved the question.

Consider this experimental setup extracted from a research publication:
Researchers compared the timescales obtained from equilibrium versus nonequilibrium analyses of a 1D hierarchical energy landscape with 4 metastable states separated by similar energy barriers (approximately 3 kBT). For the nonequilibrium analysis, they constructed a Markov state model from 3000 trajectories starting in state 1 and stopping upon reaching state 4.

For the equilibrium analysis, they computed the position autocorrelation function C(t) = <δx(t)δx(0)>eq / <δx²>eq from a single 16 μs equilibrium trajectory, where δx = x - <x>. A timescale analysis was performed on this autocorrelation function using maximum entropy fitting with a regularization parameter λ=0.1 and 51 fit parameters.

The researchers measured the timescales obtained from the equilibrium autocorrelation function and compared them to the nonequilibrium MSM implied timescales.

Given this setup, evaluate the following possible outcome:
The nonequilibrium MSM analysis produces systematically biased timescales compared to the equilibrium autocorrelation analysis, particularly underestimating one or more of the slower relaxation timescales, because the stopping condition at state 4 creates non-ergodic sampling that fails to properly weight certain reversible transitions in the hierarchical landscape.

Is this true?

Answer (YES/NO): NO